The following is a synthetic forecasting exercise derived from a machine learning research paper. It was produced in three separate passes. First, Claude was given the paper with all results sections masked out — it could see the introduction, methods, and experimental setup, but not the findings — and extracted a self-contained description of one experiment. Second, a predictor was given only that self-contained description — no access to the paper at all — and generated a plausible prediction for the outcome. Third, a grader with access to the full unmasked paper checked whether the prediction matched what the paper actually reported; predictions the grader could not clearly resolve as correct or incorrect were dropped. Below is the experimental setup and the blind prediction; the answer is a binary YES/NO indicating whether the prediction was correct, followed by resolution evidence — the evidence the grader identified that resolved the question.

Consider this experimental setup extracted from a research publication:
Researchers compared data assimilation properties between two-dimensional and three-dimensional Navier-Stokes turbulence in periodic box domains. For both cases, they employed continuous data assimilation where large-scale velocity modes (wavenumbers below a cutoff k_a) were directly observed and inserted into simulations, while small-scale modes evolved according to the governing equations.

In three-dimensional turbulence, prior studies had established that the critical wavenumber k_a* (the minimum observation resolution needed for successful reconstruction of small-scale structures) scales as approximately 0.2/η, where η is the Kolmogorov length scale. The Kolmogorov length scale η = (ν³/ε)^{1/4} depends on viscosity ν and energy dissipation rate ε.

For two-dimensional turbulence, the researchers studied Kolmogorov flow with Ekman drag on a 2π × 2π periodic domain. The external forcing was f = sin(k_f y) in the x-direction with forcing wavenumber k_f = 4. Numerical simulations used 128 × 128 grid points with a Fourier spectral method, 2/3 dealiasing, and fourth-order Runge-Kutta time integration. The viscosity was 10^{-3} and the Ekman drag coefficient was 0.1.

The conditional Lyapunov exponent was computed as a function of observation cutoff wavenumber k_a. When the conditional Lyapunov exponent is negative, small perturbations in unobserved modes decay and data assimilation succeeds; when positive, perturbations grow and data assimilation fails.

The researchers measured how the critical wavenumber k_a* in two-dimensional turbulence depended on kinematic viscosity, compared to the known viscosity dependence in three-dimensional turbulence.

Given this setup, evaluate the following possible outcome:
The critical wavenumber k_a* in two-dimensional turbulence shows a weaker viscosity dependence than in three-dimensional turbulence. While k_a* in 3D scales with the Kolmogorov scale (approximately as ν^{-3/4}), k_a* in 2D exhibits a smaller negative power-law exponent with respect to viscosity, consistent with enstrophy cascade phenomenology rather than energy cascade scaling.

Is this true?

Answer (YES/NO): NO